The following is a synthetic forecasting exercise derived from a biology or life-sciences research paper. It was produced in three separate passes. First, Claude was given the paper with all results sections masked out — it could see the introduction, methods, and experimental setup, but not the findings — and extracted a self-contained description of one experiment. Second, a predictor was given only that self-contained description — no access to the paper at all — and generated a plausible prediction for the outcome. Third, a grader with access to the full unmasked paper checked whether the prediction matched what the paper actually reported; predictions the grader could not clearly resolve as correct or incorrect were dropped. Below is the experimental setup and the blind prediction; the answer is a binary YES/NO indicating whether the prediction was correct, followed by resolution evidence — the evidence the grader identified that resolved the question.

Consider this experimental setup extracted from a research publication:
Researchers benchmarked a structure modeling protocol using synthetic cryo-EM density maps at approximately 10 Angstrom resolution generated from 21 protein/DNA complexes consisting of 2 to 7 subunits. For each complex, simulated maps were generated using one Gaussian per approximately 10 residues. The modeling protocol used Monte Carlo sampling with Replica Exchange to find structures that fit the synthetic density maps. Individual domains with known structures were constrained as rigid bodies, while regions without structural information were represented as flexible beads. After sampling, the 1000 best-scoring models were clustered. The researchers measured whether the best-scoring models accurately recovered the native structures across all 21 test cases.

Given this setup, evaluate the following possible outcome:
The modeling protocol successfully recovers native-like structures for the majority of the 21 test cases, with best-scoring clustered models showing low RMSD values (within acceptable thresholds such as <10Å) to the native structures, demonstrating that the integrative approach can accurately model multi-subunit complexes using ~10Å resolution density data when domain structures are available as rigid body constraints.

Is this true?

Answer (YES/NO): YES